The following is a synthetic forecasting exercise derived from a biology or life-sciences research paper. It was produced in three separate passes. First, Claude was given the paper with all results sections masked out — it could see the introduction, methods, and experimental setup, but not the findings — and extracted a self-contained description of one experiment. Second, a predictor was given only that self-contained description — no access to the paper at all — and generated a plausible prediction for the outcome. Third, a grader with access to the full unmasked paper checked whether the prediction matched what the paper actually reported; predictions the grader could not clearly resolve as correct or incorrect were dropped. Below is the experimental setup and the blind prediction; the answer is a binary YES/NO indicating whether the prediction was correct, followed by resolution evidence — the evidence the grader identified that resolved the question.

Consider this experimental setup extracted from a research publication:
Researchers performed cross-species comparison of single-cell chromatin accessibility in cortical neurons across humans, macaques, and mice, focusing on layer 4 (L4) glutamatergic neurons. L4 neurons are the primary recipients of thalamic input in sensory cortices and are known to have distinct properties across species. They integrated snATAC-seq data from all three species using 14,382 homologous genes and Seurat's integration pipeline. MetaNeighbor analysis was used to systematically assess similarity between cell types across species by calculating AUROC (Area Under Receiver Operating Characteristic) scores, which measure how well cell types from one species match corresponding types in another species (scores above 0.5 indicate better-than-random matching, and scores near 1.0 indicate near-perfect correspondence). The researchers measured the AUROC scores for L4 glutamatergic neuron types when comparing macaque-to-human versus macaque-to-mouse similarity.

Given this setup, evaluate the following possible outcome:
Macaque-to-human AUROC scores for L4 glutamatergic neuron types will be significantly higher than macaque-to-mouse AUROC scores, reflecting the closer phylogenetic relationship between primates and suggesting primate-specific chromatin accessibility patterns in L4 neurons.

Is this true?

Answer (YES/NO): YES